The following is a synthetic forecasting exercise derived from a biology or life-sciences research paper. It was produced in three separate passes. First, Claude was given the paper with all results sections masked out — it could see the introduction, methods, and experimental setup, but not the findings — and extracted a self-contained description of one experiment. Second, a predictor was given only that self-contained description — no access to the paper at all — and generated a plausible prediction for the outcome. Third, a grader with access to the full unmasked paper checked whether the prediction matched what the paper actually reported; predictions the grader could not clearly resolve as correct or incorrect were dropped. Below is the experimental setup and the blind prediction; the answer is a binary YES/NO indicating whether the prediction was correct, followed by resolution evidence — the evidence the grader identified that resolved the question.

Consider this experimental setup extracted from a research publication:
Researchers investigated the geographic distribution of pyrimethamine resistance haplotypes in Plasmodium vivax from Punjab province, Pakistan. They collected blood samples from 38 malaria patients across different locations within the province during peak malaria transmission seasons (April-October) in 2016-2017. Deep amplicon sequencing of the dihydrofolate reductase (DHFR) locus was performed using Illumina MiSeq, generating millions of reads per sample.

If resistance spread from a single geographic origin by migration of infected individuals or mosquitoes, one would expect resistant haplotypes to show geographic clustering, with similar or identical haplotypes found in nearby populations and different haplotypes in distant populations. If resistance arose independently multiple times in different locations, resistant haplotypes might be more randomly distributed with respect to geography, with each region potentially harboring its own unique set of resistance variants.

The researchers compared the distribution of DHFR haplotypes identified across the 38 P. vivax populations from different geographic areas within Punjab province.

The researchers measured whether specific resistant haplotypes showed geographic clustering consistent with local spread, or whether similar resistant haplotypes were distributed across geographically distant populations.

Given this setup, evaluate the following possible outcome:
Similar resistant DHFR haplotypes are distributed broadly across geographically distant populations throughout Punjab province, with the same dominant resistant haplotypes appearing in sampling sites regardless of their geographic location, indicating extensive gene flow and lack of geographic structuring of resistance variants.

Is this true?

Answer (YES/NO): YES